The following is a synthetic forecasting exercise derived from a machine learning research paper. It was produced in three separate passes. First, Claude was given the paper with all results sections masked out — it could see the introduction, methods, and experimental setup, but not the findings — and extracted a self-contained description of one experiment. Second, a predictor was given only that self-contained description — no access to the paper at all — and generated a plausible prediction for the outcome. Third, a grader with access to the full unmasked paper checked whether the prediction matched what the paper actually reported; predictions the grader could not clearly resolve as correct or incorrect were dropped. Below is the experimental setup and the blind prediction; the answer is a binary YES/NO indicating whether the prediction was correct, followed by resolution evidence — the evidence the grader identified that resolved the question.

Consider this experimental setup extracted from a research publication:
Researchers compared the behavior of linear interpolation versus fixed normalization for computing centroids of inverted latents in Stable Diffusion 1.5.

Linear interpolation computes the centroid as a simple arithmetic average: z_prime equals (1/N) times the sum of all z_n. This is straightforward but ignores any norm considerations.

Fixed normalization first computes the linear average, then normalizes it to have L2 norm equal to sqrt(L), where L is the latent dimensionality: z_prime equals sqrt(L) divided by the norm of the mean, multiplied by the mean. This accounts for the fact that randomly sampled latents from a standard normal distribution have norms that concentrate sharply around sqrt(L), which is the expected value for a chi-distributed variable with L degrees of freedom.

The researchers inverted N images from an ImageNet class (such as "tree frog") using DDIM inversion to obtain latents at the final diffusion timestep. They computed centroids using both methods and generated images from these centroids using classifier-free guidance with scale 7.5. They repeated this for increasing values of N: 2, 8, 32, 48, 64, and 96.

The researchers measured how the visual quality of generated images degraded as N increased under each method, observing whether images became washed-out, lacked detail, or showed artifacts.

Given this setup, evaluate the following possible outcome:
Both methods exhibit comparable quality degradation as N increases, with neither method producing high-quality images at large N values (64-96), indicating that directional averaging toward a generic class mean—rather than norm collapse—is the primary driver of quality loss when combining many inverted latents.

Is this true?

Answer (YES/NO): NO